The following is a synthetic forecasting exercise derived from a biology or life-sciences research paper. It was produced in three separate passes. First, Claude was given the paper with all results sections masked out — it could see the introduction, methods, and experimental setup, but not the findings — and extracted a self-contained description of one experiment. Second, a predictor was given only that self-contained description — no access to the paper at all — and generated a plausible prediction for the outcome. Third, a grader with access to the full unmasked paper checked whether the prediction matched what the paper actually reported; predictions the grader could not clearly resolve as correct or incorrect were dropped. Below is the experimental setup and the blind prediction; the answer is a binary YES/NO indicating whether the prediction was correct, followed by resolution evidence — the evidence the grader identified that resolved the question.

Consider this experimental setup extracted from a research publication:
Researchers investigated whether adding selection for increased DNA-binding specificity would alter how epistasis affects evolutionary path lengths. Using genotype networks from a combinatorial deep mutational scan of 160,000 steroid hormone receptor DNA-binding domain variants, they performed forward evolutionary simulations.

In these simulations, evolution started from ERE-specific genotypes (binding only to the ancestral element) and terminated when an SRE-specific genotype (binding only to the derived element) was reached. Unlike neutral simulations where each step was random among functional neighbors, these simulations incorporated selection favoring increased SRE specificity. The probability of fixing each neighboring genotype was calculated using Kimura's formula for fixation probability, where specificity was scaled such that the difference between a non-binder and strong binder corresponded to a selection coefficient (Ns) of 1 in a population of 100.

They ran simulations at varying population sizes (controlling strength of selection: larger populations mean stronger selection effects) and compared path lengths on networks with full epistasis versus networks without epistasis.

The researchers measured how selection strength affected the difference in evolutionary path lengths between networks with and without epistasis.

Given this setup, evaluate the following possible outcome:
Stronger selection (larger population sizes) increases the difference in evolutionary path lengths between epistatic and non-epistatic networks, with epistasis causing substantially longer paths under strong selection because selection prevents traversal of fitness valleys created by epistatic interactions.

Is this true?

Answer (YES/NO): NO